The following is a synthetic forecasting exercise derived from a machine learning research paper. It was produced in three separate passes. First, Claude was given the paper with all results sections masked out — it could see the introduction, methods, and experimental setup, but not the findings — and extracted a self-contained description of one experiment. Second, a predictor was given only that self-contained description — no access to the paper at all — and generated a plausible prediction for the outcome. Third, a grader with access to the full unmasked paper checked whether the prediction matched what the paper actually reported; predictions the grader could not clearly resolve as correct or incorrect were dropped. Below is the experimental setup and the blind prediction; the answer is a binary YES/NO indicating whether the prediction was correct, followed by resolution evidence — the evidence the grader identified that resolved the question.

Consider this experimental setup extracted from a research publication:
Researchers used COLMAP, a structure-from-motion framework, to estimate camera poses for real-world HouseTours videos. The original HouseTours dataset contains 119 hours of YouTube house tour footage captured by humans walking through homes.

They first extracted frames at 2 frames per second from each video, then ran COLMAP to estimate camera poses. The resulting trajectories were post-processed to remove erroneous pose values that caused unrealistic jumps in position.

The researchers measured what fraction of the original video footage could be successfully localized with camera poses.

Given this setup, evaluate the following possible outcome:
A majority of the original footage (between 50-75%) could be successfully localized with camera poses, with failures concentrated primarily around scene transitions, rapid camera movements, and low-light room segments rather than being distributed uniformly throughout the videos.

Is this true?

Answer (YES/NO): NO